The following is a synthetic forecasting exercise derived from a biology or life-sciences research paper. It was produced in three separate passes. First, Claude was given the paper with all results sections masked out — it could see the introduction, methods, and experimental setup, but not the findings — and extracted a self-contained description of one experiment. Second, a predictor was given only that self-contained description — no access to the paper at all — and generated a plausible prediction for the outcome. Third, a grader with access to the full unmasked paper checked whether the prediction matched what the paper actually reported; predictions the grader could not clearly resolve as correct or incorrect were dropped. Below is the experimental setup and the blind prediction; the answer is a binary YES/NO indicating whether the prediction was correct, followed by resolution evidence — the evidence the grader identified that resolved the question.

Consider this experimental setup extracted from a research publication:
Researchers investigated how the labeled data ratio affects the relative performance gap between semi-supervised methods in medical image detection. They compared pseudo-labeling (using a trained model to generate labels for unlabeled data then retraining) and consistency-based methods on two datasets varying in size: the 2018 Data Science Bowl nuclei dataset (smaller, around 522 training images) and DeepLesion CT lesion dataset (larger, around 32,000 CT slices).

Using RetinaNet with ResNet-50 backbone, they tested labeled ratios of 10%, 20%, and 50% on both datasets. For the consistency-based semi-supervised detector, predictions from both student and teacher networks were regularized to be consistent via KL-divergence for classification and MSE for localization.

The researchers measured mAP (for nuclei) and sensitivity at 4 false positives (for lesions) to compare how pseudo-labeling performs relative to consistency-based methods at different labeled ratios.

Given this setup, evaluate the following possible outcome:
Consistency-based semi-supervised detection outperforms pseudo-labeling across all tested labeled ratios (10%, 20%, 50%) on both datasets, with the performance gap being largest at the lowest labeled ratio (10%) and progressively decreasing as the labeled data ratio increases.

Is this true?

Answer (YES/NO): NO